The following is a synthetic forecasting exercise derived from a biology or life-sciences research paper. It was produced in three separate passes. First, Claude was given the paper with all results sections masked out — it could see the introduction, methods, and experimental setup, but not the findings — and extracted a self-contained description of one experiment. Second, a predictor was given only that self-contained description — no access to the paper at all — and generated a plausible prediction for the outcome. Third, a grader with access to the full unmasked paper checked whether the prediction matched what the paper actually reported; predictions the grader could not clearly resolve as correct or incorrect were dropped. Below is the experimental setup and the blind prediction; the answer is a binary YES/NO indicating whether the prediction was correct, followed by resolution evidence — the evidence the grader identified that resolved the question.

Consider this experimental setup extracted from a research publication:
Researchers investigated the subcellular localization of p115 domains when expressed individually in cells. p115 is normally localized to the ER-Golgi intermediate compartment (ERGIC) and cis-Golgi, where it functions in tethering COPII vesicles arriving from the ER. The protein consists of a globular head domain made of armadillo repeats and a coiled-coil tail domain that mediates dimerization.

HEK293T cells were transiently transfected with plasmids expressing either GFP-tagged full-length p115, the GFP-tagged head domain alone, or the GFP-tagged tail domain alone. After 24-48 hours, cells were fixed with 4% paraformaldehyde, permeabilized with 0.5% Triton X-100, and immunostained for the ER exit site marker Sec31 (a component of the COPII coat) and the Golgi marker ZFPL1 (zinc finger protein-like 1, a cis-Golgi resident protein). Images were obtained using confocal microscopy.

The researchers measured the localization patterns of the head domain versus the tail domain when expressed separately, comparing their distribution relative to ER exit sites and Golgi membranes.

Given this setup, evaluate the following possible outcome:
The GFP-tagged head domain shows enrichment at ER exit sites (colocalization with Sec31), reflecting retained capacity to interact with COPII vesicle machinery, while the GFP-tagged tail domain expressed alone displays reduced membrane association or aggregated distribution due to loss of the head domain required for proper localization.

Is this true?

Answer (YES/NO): NO